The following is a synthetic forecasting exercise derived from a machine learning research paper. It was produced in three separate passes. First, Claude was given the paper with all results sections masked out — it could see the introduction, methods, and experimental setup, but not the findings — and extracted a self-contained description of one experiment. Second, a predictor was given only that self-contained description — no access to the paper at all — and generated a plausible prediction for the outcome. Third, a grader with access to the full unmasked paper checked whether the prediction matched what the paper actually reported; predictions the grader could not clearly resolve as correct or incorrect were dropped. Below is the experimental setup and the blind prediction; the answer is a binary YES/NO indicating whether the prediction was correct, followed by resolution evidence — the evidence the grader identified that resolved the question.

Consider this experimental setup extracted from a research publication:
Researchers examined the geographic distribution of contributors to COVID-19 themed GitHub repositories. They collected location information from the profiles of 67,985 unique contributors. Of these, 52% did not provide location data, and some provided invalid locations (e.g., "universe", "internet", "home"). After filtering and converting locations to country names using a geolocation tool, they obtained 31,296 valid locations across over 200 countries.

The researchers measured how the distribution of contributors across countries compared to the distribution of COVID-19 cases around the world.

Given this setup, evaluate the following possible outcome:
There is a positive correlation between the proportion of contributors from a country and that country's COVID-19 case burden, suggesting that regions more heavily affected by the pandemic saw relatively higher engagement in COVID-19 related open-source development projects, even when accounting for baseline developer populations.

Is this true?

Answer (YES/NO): NO